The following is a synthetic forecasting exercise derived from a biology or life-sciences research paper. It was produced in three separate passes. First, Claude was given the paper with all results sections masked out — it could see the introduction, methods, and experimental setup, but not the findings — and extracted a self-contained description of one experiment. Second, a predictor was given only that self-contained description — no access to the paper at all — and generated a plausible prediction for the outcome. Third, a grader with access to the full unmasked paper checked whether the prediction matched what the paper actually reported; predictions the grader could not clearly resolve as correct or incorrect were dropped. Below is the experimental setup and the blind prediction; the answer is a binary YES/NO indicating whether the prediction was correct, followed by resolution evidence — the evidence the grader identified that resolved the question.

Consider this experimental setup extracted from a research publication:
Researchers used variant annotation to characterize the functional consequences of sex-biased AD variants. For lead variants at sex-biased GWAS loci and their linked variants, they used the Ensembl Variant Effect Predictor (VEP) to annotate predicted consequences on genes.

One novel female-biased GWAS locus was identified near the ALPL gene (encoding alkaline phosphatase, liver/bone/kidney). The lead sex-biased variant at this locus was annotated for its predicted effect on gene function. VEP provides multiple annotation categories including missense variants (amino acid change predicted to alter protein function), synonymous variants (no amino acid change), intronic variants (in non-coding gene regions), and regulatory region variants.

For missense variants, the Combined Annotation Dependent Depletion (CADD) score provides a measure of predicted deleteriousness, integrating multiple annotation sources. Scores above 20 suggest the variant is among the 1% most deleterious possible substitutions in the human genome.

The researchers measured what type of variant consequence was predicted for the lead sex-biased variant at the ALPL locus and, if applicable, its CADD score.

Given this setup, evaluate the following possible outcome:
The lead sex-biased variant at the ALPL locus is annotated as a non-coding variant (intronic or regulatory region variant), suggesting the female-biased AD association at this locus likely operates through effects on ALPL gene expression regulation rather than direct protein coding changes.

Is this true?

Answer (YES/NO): NO